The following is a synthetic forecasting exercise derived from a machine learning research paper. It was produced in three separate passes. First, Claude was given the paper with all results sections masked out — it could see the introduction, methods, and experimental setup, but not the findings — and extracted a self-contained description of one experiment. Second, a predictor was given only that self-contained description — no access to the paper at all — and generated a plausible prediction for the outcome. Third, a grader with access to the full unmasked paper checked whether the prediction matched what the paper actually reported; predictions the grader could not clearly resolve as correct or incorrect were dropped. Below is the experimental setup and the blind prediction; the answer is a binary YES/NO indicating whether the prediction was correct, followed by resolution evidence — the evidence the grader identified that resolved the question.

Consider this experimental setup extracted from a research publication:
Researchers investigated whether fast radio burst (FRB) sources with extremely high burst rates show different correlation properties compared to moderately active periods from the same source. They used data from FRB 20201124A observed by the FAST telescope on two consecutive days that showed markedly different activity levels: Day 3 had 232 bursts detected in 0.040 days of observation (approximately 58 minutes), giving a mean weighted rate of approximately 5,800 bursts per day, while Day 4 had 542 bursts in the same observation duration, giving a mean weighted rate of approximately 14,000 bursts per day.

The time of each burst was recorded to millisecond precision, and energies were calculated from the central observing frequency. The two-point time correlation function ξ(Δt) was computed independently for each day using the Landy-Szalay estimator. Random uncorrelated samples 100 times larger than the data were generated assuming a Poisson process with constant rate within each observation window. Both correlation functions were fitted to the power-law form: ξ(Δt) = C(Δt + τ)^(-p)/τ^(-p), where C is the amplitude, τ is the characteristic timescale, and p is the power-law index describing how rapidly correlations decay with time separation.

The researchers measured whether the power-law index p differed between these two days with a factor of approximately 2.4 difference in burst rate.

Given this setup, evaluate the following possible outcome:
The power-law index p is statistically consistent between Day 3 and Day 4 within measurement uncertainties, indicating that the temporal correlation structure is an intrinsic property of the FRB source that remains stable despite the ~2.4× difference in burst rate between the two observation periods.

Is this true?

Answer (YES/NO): YES